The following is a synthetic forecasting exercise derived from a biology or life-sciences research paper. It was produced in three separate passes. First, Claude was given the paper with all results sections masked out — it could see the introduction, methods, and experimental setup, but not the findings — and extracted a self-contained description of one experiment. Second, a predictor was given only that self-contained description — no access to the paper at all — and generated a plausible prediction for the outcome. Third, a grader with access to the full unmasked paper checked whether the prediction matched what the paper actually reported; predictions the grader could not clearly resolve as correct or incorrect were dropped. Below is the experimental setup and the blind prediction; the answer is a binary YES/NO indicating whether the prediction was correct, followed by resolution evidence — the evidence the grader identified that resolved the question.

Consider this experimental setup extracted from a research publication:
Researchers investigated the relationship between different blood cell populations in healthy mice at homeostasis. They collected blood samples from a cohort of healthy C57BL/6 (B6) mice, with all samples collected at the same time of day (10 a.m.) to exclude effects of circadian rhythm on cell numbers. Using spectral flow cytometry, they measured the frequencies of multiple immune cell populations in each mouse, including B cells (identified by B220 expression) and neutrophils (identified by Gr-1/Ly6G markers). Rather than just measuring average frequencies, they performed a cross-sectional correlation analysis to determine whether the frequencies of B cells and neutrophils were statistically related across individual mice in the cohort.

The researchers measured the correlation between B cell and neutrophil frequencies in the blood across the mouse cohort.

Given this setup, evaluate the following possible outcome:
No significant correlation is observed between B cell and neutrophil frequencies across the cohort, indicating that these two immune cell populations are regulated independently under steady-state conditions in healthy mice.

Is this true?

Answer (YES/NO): NO